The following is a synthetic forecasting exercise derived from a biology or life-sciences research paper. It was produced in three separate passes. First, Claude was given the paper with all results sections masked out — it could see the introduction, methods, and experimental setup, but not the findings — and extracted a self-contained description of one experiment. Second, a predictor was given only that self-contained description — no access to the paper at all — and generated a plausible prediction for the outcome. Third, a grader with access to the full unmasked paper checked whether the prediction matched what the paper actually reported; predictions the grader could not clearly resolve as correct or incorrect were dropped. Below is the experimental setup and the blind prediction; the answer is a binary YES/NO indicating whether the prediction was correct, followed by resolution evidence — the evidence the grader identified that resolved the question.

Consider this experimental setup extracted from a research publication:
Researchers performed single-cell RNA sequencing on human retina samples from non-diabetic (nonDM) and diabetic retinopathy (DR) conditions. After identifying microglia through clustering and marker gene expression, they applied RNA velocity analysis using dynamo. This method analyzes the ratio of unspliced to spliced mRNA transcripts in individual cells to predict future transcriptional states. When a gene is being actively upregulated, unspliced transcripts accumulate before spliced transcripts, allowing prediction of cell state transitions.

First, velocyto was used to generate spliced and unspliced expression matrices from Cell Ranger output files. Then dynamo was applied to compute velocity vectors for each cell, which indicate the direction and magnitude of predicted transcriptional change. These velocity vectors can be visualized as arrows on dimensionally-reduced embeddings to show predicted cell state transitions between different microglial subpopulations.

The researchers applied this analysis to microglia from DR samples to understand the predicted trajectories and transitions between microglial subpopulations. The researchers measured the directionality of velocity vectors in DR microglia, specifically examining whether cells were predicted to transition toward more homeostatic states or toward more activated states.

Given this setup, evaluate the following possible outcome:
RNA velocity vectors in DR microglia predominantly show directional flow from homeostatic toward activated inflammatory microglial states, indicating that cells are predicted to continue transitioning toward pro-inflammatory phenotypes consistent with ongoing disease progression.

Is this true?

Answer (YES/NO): YES